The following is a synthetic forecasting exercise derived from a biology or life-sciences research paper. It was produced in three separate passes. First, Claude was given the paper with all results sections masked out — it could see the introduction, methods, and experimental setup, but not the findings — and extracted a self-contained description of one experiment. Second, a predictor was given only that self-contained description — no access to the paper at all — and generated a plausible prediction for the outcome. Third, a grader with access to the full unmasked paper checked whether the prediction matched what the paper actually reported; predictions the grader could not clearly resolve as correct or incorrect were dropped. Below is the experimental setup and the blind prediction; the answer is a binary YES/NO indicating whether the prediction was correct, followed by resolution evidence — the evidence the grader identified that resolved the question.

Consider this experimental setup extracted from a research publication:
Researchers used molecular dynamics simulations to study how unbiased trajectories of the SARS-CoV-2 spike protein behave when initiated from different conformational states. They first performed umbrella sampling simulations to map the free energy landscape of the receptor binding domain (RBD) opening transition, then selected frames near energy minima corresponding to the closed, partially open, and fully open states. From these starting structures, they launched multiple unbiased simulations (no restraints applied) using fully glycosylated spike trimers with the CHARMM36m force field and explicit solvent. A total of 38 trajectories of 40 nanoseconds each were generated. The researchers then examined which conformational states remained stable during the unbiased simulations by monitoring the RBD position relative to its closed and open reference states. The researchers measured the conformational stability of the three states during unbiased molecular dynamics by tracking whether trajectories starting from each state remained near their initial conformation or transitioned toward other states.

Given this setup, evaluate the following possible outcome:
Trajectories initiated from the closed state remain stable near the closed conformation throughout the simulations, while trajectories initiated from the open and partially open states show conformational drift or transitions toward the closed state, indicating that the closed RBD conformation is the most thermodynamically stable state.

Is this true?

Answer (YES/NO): NO